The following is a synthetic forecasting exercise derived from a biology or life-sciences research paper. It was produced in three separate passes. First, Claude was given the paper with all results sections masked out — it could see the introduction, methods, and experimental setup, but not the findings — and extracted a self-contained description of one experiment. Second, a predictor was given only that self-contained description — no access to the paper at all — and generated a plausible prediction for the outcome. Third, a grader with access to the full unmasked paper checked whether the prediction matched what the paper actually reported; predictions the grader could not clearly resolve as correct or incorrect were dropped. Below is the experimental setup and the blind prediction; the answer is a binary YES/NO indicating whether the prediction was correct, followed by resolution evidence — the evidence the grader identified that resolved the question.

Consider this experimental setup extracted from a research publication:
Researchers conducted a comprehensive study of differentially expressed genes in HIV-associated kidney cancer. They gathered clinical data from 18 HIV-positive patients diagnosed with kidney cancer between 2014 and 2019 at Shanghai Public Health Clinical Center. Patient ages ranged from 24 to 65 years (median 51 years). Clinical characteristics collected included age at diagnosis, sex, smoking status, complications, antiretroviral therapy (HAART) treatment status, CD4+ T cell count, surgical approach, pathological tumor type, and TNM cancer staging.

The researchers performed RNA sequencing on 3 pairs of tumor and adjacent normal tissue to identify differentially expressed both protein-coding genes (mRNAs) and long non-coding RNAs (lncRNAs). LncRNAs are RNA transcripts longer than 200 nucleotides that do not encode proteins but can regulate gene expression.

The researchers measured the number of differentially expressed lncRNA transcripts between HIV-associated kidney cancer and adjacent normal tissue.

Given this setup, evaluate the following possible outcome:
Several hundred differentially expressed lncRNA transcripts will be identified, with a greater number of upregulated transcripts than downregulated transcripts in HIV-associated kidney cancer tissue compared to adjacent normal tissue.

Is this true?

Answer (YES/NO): NO